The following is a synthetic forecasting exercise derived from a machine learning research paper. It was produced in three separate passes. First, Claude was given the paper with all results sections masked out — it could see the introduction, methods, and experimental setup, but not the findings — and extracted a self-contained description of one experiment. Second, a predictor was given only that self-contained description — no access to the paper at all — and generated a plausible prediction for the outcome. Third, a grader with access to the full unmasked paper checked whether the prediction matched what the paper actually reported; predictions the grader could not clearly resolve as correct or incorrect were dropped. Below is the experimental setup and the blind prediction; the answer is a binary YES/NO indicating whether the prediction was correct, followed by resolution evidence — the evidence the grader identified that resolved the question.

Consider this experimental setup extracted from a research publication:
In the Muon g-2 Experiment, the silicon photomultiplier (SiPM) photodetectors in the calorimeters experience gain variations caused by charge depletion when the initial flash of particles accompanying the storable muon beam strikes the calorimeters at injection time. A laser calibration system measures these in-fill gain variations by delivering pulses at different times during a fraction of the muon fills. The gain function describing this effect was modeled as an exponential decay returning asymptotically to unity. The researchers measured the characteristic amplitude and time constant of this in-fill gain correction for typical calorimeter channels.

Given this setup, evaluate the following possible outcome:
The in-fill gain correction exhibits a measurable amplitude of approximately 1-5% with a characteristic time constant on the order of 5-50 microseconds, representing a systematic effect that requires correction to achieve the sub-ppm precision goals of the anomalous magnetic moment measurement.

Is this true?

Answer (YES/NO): NO